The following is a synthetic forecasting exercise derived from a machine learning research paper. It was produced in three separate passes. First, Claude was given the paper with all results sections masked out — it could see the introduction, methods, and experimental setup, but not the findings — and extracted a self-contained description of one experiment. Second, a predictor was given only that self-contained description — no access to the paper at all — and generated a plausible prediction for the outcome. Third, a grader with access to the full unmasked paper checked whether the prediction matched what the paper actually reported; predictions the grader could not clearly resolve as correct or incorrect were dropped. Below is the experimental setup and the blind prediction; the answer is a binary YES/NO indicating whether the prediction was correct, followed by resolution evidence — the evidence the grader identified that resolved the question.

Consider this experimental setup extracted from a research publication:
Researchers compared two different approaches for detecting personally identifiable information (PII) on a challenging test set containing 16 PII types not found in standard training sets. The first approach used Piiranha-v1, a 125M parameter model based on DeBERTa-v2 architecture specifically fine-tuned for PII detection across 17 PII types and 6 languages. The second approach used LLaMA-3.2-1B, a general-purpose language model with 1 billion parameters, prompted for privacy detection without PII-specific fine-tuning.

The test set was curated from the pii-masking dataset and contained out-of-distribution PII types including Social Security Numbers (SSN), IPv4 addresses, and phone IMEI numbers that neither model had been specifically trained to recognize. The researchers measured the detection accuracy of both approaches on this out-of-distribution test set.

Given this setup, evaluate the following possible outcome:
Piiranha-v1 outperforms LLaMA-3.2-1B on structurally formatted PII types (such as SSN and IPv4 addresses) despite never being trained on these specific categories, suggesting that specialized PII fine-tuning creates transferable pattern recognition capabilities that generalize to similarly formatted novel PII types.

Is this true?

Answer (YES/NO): NO